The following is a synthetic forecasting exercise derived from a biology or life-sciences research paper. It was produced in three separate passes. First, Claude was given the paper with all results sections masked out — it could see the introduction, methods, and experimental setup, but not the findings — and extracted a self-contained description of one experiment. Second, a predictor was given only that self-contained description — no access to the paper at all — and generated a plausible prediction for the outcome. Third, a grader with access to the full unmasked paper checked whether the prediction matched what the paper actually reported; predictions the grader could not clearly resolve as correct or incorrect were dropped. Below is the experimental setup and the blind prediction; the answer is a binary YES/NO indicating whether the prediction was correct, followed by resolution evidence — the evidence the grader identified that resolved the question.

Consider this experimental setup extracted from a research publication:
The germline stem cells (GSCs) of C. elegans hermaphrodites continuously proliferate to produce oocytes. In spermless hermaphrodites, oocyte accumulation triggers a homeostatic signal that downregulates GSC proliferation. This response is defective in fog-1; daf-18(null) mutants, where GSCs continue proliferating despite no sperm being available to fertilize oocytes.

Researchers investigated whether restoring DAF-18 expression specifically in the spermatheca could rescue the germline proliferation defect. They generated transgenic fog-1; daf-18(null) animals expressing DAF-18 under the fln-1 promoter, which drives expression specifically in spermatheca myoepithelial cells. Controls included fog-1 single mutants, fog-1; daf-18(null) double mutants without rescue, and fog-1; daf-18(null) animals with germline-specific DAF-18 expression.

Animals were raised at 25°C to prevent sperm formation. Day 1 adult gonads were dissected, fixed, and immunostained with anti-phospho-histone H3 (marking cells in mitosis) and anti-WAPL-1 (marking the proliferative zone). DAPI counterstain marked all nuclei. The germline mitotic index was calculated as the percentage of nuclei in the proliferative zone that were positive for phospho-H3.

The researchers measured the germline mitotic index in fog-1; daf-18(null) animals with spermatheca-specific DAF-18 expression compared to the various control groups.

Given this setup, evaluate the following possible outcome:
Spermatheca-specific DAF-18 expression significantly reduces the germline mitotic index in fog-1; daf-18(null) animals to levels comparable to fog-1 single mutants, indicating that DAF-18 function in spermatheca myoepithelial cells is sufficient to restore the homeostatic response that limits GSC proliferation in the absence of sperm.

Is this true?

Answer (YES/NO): YES